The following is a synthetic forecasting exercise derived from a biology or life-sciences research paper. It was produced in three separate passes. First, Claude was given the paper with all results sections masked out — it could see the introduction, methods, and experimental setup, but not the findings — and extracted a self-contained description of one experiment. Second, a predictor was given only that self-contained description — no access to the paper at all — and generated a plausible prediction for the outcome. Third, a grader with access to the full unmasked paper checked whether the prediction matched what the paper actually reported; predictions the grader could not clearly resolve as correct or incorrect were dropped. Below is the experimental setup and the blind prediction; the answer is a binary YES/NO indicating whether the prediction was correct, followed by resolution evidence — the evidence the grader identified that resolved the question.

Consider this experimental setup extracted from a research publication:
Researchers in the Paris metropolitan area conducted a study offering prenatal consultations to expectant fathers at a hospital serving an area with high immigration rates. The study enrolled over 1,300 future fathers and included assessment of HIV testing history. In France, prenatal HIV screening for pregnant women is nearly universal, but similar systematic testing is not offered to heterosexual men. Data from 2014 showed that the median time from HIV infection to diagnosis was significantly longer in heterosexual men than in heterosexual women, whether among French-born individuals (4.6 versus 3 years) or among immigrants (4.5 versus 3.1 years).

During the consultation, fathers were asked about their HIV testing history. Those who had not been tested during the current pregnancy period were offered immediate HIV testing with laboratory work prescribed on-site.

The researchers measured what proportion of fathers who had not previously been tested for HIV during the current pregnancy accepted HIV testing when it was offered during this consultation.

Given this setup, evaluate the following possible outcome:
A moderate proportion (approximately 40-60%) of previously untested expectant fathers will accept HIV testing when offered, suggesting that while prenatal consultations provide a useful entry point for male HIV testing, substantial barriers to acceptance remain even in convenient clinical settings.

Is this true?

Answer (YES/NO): NO